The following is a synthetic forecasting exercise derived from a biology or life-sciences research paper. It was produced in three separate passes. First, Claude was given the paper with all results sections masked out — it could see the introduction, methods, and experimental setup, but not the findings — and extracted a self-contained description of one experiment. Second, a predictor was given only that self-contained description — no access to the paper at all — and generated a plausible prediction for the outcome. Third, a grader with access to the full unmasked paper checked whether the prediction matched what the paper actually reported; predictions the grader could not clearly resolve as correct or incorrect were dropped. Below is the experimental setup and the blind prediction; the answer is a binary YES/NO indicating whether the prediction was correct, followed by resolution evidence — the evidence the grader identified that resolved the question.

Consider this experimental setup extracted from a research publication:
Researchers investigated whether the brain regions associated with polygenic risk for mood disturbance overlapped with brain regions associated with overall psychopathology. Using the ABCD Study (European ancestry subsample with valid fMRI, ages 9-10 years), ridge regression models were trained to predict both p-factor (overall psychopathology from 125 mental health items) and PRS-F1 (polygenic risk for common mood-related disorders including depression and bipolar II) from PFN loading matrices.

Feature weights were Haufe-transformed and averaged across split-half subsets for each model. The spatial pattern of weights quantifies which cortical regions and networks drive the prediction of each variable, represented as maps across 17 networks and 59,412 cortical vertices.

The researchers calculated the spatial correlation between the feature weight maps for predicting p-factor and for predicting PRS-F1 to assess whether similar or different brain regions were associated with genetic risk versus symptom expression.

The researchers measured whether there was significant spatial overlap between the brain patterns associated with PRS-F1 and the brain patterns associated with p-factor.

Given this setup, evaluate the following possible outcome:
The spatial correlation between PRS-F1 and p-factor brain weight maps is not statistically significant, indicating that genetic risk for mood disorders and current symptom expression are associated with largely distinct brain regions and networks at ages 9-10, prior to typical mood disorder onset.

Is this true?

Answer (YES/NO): NO